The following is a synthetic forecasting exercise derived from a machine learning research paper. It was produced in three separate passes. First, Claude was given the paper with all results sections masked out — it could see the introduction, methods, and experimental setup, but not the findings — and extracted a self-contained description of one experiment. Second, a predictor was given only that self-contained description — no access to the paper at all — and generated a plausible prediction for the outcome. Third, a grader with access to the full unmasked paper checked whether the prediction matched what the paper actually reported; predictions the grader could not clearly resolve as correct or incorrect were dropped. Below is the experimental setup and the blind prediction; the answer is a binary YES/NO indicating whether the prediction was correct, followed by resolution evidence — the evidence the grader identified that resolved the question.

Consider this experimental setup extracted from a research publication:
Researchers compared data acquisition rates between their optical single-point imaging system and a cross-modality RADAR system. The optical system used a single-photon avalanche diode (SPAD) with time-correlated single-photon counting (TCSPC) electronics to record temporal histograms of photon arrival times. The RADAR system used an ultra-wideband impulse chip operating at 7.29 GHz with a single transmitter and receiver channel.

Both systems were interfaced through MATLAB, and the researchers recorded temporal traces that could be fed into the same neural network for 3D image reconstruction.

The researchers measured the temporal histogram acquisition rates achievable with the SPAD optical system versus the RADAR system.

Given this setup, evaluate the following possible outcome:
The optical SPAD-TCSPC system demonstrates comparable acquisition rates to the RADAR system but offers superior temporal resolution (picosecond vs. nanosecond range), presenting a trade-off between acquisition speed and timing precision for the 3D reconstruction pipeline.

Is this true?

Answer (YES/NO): NO